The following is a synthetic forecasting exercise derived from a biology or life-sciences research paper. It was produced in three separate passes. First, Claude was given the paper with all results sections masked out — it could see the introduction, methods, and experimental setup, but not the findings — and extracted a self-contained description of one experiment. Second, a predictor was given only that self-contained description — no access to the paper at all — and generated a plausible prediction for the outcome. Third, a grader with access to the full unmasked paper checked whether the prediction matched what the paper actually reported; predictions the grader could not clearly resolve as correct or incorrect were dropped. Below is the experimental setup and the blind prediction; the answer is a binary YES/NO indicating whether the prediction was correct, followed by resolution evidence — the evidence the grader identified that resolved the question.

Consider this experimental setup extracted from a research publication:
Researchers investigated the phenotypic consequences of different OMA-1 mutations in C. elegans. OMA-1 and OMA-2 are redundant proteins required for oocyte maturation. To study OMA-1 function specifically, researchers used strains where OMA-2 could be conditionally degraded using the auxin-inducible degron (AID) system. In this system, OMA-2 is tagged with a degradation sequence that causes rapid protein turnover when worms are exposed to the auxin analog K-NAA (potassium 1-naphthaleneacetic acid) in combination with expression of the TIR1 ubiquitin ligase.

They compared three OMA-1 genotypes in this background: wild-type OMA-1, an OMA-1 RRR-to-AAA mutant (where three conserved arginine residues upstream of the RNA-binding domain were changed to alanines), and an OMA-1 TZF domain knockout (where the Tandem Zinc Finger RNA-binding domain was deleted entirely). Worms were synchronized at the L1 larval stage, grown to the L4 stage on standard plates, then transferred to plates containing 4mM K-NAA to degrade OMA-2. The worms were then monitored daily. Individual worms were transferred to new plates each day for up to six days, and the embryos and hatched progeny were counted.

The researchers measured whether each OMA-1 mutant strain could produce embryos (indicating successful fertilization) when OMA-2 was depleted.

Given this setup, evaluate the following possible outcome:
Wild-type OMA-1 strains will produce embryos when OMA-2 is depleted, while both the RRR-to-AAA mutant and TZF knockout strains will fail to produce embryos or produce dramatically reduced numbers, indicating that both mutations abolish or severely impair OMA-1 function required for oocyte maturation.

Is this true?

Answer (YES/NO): NO